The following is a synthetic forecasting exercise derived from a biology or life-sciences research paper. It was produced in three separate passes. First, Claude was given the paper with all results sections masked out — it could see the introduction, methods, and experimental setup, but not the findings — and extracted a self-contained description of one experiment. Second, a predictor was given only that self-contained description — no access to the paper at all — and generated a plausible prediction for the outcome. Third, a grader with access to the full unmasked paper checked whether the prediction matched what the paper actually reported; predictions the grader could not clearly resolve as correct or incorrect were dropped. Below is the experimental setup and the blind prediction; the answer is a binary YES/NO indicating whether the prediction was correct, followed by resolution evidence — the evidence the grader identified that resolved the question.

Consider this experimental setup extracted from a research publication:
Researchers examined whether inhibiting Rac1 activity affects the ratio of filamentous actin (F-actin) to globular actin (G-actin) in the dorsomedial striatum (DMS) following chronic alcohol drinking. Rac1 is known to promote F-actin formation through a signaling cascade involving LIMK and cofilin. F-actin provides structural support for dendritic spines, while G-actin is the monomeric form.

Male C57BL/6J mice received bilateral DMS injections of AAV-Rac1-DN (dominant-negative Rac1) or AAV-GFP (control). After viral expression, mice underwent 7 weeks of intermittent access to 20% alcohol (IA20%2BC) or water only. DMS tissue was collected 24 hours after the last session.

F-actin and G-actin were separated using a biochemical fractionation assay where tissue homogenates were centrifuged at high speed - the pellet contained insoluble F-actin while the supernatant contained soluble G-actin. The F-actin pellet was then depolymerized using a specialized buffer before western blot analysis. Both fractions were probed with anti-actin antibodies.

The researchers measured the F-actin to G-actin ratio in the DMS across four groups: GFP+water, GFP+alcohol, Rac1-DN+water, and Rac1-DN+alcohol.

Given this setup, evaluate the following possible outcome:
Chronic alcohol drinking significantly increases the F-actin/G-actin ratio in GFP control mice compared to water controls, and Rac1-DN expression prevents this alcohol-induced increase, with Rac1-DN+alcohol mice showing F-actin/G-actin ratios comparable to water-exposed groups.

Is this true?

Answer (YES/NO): YES